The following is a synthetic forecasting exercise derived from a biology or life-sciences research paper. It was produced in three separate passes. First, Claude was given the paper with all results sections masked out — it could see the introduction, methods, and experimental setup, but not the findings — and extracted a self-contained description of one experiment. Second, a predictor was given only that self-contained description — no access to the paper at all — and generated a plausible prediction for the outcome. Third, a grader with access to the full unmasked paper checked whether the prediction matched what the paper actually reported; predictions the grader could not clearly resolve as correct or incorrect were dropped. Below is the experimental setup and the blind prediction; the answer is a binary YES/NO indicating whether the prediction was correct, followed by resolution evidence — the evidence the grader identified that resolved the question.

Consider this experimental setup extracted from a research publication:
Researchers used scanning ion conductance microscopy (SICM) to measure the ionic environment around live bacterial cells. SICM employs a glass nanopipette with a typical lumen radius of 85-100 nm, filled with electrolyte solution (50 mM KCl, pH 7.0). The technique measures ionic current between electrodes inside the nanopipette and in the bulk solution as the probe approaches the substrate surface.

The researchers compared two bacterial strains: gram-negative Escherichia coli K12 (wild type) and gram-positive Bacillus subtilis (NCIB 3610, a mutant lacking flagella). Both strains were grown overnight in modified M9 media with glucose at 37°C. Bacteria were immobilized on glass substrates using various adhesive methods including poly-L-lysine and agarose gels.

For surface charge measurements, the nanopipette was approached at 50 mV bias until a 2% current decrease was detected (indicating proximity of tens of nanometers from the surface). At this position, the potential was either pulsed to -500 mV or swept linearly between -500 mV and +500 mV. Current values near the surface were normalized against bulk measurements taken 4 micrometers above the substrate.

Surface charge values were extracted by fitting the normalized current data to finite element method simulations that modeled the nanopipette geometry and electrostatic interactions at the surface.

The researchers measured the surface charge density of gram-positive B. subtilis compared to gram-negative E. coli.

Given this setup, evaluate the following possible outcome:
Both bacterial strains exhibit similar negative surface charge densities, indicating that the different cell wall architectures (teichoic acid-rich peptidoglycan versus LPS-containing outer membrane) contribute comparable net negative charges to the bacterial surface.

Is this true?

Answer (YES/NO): NO